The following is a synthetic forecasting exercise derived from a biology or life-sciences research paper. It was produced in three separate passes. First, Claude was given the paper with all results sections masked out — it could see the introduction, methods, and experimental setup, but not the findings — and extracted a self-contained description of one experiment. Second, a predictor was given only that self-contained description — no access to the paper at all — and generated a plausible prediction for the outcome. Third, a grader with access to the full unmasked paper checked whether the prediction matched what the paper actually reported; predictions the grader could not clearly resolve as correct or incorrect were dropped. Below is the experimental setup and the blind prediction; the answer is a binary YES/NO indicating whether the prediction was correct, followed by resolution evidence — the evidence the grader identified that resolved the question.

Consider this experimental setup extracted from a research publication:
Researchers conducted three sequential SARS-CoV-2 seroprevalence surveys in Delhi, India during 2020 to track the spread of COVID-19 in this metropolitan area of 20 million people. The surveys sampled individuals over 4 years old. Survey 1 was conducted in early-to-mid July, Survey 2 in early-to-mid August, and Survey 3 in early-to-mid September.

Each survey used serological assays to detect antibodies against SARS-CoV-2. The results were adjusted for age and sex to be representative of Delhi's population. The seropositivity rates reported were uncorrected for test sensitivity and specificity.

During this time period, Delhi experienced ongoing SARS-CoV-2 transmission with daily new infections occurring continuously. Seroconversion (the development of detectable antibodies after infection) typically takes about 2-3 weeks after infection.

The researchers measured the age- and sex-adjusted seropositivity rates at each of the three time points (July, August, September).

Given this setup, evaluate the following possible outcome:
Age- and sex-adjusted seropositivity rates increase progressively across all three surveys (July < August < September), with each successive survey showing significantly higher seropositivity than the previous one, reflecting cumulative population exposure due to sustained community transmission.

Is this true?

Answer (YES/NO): NO